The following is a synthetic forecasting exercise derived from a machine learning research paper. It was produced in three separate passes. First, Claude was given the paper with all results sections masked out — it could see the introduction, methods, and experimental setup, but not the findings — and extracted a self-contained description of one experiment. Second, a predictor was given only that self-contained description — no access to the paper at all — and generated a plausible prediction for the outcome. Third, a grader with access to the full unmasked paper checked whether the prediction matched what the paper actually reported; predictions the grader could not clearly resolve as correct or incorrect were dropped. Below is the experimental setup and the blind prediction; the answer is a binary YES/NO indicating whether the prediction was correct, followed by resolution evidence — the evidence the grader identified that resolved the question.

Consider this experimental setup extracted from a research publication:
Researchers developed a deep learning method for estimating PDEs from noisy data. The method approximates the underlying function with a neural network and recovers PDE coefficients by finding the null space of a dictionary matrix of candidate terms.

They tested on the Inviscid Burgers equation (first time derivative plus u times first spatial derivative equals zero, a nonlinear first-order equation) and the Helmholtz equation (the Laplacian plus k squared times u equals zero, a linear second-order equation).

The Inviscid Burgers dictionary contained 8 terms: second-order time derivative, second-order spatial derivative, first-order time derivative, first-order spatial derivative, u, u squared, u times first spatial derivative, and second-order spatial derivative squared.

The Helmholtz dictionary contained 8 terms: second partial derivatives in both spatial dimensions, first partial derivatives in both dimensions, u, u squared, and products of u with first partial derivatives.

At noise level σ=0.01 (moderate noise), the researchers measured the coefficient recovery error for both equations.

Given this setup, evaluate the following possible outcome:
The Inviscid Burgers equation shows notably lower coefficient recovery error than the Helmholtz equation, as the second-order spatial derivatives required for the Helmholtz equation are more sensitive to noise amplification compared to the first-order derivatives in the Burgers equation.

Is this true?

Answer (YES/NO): YES